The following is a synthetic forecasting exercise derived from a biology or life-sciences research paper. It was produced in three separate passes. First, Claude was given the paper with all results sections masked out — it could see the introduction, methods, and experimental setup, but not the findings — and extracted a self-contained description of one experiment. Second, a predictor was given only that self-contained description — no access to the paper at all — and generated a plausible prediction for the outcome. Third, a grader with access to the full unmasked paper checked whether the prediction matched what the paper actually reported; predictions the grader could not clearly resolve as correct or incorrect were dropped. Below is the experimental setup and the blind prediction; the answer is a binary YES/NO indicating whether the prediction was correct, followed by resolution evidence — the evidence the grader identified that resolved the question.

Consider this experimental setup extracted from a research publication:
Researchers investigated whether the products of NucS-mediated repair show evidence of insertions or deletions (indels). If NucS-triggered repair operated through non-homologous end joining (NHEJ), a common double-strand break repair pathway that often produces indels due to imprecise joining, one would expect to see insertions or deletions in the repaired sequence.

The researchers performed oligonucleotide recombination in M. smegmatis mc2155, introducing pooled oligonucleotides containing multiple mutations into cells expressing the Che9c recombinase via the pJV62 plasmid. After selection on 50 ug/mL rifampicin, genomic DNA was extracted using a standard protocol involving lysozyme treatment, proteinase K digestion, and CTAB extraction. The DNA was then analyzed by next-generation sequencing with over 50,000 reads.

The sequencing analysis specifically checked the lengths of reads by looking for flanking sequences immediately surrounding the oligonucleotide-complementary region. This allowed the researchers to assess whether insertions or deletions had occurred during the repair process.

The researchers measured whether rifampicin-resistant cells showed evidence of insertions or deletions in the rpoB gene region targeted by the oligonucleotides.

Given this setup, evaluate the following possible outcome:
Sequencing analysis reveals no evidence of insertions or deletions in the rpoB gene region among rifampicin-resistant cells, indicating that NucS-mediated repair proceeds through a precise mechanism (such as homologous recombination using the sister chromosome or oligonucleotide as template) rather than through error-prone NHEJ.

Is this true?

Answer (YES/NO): NO